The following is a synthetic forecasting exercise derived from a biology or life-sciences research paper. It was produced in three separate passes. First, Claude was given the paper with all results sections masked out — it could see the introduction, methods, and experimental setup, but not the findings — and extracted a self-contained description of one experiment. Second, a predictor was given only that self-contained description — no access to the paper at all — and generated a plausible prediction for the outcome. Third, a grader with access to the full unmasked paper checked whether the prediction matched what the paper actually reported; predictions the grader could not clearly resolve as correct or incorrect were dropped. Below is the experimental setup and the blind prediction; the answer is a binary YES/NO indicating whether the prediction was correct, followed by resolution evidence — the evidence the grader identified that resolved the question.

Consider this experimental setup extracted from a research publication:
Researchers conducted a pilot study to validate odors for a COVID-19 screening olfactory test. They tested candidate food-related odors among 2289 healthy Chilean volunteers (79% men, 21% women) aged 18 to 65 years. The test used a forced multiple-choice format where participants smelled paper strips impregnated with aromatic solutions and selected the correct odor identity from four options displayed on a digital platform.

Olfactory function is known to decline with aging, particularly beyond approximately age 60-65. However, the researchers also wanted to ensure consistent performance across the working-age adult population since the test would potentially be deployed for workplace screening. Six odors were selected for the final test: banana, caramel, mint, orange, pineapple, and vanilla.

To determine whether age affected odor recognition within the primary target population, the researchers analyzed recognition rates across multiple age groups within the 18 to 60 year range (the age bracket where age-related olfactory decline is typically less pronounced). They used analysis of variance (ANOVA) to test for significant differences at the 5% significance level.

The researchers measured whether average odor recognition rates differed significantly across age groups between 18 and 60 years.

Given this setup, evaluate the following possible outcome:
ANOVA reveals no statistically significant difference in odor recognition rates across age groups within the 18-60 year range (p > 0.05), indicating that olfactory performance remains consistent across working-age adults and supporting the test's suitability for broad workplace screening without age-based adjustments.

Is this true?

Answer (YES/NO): YES